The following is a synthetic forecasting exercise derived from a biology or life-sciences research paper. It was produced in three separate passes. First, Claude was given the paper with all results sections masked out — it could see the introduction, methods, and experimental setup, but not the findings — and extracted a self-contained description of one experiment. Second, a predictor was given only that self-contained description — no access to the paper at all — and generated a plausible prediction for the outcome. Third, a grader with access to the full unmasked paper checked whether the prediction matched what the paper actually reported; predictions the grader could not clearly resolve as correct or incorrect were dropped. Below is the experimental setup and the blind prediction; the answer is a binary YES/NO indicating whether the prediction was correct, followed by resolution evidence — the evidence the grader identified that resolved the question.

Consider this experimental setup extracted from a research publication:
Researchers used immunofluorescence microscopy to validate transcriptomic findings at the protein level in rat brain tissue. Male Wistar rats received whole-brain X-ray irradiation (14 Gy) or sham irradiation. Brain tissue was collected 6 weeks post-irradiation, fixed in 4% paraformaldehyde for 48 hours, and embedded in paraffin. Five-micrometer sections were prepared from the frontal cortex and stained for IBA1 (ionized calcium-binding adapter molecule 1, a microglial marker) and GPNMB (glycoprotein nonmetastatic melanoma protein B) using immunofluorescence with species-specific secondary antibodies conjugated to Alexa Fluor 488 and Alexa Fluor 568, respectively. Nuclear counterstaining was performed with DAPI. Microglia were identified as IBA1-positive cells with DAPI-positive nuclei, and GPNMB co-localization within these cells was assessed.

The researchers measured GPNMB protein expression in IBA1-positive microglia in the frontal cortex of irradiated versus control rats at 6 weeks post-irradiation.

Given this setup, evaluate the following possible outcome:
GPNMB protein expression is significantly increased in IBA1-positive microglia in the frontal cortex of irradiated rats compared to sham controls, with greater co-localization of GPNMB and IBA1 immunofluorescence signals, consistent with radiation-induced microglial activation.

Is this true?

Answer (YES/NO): YES